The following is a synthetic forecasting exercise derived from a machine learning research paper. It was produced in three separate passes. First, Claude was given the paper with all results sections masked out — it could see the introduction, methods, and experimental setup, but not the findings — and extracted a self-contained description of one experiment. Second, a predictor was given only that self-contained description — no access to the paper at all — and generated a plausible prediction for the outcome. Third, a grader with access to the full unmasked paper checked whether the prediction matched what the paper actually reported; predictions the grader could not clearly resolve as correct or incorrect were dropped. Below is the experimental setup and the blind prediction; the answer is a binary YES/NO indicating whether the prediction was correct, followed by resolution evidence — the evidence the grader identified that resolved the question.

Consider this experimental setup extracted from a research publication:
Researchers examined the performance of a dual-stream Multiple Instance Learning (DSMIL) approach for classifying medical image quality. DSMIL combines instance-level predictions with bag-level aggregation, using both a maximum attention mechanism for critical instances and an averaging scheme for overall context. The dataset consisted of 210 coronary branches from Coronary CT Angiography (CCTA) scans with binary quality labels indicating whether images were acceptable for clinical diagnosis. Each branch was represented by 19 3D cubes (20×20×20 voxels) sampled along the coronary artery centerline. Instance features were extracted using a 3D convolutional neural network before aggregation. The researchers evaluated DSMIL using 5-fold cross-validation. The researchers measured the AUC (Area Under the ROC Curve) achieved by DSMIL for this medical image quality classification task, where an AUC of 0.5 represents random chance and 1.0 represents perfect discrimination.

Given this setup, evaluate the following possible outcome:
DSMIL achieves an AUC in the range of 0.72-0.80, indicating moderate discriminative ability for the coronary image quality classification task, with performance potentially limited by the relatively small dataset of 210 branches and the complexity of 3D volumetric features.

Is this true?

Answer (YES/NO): NO